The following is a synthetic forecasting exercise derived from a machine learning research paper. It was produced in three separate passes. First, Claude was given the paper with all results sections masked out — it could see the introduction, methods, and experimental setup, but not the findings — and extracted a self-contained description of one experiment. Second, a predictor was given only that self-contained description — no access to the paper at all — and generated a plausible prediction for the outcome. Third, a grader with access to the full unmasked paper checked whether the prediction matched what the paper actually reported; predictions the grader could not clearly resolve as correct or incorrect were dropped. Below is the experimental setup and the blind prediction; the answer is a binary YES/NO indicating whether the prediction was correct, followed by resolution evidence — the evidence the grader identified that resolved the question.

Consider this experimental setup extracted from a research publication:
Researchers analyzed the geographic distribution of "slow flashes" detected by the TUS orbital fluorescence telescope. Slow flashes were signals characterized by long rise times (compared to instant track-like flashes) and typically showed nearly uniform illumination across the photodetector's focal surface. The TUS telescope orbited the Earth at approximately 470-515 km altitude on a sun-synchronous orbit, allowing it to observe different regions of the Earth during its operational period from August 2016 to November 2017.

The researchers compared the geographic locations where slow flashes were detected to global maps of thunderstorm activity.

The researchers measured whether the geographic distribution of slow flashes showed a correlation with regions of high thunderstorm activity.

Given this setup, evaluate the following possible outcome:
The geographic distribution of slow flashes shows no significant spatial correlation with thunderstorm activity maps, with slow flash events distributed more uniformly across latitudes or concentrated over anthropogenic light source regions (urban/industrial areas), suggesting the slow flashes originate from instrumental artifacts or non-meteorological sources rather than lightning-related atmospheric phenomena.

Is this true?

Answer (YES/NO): NO